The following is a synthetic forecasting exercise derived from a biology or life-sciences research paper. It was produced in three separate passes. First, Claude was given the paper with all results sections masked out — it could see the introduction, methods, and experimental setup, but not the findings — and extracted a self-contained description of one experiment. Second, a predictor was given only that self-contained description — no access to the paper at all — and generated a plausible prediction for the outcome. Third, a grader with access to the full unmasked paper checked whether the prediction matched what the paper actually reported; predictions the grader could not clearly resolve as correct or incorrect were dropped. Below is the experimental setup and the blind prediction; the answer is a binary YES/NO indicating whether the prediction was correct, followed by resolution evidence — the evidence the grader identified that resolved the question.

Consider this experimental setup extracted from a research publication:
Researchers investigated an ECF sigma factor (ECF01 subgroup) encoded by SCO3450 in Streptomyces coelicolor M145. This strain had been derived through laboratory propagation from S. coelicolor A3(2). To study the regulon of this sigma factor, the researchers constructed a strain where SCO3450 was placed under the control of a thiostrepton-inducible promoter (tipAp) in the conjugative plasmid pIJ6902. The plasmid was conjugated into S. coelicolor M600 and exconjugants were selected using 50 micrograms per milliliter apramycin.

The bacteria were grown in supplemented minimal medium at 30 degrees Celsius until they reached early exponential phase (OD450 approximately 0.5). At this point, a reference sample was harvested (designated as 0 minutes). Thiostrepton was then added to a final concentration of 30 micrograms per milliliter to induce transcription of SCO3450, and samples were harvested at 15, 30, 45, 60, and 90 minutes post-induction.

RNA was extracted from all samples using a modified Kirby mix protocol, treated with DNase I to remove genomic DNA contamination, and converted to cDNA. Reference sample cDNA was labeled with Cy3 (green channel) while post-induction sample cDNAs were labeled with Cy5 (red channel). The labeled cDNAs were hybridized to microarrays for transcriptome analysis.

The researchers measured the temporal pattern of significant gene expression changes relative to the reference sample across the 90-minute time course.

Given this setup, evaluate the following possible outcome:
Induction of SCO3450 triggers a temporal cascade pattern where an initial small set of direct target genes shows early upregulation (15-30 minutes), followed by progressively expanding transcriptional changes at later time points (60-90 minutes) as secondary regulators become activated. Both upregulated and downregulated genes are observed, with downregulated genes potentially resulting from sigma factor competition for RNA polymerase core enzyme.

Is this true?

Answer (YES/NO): NO